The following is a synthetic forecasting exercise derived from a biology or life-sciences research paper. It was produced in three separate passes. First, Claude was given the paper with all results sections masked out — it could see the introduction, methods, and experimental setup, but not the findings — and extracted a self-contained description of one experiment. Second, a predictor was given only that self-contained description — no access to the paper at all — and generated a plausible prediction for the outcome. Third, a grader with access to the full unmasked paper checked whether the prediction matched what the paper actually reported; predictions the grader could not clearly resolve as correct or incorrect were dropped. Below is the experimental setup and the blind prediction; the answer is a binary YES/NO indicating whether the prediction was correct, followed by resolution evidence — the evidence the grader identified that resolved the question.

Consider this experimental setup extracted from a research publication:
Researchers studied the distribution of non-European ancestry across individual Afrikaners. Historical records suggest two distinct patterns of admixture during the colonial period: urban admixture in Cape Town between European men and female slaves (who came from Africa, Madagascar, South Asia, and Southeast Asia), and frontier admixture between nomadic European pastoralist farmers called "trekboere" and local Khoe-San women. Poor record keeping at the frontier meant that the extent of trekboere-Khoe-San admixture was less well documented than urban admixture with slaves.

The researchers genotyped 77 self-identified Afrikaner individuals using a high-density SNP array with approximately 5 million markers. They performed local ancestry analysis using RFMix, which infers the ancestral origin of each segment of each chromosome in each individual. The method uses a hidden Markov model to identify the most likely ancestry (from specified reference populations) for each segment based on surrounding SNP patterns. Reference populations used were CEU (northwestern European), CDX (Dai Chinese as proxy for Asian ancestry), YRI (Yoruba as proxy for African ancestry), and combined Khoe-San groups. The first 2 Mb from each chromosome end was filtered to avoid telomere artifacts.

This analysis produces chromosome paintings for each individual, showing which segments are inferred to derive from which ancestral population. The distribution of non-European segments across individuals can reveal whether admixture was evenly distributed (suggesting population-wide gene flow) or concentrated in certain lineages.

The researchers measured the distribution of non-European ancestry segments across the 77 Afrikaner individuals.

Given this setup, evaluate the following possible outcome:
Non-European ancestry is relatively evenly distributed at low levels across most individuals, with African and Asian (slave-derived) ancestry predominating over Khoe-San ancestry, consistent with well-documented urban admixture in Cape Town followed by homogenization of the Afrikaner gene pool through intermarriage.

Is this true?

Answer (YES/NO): NO